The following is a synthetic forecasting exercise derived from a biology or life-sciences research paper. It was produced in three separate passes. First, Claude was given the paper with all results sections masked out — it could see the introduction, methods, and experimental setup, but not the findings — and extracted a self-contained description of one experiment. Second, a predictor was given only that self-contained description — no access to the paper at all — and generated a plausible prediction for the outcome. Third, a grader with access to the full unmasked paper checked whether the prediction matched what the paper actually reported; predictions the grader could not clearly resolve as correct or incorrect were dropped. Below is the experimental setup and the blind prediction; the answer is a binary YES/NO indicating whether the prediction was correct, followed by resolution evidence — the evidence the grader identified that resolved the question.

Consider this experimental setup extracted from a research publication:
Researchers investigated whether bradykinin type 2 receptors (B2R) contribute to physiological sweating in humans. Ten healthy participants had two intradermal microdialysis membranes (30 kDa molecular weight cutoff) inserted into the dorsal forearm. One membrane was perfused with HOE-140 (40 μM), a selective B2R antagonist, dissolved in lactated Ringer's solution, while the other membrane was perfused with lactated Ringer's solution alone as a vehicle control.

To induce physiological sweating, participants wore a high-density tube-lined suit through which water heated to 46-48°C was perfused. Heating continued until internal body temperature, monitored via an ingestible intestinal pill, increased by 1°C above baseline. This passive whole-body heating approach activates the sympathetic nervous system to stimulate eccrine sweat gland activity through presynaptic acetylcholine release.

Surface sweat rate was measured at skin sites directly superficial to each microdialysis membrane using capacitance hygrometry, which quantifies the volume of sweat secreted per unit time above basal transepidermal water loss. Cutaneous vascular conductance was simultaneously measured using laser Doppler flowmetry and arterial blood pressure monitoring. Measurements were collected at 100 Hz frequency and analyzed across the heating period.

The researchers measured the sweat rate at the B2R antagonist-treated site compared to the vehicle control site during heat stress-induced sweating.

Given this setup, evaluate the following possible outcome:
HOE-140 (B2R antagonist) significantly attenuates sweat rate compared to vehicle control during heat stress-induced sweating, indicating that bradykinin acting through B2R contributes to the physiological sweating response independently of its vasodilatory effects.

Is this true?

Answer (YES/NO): NO